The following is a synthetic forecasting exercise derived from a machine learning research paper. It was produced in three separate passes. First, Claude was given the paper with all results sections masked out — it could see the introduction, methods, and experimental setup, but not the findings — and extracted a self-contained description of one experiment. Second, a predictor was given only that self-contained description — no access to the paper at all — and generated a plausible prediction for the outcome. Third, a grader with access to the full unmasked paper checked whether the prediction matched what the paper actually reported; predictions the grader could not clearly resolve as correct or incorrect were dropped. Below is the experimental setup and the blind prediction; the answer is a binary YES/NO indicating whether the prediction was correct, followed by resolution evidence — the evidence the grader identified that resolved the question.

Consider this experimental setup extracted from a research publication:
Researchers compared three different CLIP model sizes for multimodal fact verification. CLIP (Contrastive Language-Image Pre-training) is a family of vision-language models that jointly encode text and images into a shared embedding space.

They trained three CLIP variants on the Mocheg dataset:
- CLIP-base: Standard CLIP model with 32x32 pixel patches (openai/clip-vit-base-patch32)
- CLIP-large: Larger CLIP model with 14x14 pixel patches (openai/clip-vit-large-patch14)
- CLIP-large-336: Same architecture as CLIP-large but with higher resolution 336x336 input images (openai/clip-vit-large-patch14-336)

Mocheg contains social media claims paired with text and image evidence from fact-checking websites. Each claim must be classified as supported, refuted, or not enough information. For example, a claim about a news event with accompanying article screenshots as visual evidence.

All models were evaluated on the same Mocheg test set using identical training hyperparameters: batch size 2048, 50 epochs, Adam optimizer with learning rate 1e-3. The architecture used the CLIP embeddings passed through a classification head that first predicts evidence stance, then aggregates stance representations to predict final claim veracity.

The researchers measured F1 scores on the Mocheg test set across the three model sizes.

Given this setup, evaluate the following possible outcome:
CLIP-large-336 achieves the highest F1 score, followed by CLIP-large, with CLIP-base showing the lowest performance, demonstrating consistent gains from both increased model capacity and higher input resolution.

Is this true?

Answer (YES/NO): NO